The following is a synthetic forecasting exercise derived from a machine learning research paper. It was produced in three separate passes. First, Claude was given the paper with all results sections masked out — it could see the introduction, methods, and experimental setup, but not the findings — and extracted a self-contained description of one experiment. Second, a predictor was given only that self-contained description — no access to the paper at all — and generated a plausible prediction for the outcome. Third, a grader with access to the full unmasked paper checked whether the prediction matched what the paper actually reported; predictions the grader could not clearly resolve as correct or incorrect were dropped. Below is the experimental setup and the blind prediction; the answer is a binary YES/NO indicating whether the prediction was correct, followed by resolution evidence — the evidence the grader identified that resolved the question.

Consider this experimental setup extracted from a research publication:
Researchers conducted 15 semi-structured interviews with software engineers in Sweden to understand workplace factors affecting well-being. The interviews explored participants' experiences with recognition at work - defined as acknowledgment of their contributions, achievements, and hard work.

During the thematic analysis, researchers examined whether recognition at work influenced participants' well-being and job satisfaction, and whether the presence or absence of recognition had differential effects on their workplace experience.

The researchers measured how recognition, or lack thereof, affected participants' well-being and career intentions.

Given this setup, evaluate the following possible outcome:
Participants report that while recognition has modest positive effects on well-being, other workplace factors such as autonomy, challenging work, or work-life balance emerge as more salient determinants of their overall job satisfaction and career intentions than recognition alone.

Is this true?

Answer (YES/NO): NO